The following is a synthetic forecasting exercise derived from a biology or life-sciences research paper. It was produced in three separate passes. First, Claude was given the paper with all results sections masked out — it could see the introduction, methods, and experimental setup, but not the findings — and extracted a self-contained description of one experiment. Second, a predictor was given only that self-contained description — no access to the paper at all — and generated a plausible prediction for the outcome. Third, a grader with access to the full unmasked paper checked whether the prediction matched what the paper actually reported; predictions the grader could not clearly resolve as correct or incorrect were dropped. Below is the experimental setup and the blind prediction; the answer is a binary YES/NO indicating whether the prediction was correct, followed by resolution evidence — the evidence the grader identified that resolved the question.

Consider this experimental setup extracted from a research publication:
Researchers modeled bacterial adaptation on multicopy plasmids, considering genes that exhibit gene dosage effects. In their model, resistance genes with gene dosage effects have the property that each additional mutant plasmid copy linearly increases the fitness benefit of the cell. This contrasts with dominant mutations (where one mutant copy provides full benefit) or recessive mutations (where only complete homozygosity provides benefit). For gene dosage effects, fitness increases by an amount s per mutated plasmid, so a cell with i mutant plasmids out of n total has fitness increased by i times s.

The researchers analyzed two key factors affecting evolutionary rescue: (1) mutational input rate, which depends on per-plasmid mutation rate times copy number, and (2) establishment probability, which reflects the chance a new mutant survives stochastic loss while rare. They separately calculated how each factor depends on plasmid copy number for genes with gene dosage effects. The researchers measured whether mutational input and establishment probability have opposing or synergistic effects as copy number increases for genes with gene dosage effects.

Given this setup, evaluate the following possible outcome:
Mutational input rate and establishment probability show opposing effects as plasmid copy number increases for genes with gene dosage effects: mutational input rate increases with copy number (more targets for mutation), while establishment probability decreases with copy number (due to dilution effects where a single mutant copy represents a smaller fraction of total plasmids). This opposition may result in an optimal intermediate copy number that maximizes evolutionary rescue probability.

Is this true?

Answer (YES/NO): NO